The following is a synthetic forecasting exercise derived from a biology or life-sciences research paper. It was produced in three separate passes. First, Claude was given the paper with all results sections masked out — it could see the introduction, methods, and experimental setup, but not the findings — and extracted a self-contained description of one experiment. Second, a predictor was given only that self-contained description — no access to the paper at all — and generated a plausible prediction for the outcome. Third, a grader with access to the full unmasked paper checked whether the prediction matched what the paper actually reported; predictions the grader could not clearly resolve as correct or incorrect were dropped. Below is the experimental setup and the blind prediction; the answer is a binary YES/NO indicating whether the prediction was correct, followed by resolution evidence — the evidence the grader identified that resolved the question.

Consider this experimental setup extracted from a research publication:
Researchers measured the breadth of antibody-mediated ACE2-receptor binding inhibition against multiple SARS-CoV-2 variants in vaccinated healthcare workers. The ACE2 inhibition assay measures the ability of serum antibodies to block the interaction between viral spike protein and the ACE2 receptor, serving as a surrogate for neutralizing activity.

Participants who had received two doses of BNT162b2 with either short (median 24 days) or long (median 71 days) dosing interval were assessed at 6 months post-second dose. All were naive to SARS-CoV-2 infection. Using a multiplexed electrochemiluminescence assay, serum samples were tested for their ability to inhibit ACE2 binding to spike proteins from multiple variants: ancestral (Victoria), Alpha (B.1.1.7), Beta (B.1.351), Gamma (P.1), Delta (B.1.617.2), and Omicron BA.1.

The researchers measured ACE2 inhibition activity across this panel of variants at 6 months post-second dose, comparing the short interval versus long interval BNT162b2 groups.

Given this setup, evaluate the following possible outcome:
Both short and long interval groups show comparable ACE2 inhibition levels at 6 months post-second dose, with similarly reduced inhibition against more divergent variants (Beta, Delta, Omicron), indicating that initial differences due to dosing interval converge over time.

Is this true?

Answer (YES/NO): NO